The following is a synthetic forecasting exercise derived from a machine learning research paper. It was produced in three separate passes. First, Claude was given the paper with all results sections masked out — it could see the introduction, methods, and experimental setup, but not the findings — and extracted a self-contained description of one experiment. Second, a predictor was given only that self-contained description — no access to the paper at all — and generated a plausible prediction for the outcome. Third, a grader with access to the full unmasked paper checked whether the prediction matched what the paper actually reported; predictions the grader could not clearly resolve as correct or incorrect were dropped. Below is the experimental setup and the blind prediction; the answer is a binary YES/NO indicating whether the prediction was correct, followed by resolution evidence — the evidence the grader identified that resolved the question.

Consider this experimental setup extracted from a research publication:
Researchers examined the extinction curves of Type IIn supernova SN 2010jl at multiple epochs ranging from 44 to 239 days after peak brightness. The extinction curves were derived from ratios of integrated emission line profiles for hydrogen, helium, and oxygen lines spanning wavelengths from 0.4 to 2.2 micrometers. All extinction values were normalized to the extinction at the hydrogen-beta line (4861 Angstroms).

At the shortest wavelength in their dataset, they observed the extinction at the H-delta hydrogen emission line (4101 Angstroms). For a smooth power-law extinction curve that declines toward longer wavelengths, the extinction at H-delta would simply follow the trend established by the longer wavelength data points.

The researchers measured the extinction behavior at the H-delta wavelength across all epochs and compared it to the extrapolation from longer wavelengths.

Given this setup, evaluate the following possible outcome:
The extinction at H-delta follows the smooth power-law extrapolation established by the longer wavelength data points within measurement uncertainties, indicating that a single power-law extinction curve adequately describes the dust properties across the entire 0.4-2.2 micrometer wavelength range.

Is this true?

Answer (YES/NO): NO